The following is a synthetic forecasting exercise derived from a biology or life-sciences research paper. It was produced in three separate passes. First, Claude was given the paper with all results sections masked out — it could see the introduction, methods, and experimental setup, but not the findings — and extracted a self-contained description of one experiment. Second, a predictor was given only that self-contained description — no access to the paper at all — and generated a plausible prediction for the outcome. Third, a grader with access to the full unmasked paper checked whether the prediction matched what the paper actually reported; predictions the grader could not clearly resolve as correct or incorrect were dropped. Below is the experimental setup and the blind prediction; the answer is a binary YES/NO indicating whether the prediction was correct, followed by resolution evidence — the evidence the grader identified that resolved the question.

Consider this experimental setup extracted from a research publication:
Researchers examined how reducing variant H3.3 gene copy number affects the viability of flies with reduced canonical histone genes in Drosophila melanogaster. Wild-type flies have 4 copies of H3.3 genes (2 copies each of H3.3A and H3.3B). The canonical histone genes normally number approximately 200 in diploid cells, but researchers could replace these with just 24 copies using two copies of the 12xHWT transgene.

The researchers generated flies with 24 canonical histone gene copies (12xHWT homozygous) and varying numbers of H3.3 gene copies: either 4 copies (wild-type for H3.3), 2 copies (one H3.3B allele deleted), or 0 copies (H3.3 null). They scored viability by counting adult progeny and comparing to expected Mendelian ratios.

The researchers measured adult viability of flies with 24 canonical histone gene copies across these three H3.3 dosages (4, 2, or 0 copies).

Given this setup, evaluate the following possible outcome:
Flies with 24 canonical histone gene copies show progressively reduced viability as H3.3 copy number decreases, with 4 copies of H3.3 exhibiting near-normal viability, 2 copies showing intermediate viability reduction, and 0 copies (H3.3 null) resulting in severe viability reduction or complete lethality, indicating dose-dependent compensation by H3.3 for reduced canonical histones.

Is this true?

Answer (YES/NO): NO